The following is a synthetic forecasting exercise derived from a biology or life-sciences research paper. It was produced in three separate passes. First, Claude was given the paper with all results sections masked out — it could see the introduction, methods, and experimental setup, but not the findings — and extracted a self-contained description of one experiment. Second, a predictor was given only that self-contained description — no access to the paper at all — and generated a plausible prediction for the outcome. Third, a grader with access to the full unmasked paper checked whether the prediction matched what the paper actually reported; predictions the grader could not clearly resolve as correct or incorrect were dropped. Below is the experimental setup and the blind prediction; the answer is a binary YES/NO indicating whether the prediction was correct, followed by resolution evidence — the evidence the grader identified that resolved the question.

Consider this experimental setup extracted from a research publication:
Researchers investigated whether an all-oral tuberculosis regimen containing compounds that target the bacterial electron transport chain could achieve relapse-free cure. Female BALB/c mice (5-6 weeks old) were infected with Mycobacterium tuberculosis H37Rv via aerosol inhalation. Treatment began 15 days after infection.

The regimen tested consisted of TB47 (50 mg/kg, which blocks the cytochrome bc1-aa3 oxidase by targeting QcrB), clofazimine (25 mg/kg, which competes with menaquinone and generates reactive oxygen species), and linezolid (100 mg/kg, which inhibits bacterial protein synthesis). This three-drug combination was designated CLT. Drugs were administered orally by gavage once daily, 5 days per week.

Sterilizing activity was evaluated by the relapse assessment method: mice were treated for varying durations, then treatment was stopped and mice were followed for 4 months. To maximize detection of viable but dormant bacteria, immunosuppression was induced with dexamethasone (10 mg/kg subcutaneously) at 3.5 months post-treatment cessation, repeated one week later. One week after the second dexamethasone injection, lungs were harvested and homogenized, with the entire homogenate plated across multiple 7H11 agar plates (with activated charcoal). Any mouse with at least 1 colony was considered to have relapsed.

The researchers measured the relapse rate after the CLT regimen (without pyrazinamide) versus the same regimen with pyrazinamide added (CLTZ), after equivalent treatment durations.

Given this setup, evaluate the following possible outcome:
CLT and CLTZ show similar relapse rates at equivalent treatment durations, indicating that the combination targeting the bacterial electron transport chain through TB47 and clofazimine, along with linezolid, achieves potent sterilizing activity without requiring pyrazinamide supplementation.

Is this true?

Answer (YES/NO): NO